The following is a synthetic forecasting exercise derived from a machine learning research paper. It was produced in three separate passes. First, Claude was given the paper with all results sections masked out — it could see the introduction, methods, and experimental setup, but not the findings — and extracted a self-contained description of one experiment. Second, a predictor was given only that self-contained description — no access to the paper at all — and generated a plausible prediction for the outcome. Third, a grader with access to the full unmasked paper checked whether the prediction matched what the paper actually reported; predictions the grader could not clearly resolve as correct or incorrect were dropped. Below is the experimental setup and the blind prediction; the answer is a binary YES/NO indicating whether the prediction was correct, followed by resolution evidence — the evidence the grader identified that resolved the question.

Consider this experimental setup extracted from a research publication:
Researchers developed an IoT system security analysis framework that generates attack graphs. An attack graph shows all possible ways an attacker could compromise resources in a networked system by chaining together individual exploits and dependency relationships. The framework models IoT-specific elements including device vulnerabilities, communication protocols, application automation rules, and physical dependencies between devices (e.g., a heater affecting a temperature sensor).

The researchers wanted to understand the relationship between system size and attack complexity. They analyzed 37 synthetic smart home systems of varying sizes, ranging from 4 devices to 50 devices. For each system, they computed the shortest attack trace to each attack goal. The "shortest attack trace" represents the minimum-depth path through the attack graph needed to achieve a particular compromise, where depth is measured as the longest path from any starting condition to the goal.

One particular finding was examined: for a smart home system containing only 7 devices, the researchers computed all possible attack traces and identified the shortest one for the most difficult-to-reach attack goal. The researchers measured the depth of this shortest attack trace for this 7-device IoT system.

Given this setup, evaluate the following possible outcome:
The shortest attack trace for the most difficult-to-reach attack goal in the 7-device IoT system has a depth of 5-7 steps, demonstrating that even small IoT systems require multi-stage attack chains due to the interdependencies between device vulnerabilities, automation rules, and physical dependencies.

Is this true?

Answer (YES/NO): NO